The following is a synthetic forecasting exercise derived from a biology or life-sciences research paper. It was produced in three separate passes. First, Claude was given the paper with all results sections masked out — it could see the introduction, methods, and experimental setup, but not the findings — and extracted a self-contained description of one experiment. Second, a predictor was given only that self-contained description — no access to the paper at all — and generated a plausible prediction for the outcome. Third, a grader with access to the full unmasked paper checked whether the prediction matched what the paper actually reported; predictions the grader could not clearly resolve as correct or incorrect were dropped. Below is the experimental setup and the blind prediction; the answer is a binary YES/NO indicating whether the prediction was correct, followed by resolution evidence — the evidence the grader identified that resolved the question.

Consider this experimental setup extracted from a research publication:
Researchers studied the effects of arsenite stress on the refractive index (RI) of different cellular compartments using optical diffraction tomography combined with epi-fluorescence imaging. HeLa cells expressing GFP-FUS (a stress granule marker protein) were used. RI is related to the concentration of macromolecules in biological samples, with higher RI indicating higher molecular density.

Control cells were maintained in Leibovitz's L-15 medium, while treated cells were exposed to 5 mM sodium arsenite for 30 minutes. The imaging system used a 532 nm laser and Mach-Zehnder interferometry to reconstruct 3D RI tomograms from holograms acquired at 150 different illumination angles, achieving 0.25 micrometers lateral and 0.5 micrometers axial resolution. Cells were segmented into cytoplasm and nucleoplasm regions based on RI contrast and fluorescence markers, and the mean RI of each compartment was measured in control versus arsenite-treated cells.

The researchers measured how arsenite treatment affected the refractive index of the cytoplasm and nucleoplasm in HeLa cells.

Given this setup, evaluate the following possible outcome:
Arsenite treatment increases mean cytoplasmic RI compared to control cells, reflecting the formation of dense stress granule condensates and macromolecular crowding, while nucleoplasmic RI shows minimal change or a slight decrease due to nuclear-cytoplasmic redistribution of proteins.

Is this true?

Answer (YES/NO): NO